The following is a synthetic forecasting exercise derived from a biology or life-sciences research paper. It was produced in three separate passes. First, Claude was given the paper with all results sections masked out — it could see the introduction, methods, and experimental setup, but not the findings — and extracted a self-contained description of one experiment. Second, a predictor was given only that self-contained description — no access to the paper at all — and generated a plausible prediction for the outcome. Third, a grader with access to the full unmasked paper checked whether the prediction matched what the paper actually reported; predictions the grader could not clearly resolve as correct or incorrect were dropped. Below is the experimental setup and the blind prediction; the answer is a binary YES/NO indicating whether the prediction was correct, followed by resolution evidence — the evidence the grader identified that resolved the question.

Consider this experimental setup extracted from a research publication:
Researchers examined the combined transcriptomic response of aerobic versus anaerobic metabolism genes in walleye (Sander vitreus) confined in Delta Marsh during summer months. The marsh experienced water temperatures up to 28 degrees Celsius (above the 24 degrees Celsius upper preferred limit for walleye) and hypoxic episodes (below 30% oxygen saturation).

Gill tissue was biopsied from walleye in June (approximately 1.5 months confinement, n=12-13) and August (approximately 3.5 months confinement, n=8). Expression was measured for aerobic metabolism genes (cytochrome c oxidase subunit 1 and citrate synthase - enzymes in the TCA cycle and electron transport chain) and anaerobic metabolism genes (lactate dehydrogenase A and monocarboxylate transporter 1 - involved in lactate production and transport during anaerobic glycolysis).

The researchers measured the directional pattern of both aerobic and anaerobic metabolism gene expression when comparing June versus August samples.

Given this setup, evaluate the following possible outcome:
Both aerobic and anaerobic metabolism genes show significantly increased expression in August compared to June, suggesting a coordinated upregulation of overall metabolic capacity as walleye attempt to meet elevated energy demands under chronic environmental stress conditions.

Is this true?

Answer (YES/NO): NO